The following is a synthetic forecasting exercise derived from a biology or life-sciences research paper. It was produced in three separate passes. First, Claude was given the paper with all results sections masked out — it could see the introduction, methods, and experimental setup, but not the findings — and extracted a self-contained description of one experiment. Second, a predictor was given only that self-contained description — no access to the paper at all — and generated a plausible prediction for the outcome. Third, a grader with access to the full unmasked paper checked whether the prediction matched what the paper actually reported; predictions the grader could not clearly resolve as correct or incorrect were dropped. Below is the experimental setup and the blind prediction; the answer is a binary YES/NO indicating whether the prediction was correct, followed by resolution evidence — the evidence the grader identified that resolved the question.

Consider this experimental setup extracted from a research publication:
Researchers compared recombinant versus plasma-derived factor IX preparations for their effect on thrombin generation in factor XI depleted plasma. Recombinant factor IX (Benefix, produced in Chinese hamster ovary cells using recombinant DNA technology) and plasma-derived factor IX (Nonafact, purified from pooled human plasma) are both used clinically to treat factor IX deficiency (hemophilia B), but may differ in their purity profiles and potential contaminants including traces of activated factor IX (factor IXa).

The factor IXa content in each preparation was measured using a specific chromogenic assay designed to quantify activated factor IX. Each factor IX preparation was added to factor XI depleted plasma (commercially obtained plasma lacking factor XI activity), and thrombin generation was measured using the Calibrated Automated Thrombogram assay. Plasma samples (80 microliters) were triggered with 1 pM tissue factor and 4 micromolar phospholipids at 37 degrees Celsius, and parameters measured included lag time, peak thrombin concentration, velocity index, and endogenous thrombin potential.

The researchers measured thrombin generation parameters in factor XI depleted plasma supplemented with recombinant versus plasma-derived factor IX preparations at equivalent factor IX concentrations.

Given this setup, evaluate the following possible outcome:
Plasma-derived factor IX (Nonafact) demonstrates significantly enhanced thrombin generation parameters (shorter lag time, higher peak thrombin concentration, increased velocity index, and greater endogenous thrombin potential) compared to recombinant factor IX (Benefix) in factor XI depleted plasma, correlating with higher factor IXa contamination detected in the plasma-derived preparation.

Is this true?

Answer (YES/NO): NO